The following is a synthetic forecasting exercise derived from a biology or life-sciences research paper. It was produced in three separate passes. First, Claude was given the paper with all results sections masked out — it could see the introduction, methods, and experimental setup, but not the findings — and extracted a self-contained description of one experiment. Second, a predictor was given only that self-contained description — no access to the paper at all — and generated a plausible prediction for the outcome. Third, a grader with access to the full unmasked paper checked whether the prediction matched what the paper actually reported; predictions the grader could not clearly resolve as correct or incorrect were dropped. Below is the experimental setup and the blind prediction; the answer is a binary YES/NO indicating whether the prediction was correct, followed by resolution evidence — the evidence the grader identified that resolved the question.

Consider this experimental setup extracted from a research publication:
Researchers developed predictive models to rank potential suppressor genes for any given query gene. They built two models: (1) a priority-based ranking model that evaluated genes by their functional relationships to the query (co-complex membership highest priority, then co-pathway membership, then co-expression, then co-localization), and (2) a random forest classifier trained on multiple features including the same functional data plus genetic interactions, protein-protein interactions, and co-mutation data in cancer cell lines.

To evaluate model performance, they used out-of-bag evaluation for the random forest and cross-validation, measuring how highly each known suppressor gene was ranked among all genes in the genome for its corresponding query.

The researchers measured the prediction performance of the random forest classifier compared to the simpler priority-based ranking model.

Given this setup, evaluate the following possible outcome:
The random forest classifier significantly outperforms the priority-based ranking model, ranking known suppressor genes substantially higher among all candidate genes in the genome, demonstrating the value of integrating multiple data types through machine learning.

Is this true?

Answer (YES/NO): YES